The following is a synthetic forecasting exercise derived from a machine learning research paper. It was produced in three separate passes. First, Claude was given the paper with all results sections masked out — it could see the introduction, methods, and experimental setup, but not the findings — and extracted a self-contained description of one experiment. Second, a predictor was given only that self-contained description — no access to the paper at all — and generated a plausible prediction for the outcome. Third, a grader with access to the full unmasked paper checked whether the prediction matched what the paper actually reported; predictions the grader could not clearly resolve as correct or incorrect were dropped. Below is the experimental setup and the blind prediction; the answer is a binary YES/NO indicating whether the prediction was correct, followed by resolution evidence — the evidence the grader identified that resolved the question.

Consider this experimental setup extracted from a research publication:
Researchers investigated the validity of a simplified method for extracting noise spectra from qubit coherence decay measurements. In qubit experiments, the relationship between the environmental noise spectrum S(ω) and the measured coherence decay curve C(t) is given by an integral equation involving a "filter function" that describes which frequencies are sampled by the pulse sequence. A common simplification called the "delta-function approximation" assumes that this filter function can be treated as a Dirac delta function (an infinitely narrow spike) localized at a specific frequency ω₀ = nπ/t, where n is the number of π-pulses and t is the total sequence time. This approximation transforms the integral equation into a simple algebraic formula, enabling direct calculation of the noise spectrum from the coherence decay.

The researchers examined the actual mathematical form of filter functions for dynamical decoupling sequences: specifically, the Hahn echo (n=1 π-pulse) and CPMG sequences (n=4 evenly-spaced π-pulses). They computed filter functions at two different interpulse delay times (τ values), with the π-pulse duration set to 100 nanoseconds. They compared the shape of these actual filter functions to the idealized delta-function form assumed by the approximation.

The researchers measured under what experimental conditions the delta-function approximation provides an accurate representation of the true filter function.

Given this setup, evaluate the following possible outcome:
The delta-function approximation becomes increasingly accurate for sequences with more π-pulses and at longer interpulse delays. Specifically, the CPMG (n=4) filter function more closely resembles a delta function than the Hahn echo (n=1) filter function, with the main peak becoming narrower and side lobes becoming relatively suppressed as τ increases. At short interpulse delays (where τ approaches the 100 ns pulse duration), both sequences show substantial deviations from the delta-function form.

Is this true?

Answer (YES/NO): NO